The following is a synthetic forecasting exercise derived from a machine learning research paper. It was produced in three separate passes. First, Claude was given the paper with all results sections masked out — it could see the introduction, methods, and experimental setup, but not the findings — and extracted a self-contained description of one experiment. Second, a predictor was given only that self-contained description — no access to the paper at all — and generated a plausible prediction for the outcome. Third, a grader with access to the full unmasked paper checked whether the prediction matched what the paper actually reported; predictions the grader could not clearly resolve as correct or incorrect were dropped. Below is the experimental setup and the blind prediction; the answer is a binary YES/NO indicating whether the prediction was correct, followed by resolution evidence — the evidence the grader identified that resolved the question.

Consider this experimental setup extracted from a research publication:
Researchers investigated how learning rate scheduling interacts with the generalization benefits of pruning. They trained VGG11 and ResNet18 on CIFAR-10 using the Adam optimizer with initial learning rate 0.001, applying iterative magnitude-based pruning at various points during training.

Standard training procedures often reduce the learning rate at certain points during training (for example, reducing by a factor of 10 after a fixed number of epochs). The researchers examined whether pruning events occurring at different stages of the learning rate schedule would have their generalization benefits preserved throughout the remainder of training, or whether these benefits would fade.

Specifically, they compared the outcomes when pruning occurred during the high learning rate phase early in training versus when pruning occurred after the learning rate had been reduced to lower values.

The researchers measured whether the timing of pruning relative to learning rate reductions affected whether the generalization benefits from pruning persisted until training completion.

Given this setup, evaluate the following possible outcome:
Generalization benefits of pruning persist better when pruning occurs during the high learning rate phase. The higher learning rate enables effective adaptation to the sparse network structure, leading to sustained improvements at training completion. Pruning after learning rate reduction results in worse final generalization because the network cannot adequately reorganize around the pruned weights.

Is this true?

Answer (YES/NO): NO